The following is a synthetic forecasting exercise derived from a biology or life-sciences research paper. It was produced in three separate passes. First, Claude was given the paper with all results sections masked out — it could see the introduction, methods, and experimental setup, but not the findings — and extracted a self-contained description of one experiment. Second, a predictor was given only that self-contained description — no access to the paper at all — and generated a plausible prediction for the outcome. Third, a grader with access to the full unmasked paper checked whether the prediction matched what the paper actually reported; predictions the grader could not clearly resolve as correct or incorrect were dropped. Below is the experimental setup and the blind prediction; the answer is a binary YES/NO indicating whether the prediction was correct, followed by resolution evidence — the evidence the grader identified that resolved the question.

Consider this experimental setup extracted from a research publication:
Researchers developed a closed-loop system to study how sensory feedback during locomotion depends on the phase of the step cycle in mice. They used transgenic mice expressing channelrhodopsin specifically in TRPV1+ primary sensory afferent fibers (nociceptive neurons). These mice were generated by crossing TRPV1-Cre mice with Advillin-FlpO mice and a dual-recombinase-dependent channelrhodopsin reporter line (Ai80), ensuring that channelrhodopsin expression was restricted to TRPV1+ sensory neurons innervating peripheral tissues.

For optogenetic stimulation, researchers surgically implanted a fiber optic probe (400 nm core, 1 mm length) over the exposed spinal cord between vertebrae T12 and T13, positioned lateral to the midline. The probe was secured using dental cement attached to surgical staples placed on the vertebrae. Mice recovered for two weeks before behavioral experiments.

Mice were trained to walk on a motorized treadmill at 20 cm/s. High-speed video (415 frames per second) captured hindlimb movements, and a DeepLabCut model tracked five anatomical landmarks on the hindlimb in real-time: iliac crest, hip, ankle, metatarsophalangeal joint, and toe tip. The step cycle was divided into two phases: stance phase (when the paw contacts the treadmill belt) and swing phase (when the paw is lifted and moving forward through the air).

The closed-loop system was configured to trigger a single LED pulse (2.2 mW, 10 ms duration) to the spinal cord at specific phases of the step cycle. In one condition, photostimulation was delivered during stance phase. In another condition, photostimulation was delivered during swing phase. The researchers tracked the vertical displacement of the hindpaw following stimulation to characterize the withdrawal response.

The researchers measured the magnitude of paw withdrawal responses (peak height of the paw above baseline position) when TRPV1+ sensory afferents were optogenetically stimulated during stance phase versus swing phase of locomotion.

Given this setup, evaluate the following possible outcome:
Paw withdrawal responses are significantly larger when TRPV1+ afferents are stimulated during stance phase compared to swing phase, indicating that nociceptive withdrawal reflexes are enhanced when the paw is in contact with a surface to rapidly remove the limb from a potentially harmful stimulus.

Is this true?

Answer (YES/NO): NO